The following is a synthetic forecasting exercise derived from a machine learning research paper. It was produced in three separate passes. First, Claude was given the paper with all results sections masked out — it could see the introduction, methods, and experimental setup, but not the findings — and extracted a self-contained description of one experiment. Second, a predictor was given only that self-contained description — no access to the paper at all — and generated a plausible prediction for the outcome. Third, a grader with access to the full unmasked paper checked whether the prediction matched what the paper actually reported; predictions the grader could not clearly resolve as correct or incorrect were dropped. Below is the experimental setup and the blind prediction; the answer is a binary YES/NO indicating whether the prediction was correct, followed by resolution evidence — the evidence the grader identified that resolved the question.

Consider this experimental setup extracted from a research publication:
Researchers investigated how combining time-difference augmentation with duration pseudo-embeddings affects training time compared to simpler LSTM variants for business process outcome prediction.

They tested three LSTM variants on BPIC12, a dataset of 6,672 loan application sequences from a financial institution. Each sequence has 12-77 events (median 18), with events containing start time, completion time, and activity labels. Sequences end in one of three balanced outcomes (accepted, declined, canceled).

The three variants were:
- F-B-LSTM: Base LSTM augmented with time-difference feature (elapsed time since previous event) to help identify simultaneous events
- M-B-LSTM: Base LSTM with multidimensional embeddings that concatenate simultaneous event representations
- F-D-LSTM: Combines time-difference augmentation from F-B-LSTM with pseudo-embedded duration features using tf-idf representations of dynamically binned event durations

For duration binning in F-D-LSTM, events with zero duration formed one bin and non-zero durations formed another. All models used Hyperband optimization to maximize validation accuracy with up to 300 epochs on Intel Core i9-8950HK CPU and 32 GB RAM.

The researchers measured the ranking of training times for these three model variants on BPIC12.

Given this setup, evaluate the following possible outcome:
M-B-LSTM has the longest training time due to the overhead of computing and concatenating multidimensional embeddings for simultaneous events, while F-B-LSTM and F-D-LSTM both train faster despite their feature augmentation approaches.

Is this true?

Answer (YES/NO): NO